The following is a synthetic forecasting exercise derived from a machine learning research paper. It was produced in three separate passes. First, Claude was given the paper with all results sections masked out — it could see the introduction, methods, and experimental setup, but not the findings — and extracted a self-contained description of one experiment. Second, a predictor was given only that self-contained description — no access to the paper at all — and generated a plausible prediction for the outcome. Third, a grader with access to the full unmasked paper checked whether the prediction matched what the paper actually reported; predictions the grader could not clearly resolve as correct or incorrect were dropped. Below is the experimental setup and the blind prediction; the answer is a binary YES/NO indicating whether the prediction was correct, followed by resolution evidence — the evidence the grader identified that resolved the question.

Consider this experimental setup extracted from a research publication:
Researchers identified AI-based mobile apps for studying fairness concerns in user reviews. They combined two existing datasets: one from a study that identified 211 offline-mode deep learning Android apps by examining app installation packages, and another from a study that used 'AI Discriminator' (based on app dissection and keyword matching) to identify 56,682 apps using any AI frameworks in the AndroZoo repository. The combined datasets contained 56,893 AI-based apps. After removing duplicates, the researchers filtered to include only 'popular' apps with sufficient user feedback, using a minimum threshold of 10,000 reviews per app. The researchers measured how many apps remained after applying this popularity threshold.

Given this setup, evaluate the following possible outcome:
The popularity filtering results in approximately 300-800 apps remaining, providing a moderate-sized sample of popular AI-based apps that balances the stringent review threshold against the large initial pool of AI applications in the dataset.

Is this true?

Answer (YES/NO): NO